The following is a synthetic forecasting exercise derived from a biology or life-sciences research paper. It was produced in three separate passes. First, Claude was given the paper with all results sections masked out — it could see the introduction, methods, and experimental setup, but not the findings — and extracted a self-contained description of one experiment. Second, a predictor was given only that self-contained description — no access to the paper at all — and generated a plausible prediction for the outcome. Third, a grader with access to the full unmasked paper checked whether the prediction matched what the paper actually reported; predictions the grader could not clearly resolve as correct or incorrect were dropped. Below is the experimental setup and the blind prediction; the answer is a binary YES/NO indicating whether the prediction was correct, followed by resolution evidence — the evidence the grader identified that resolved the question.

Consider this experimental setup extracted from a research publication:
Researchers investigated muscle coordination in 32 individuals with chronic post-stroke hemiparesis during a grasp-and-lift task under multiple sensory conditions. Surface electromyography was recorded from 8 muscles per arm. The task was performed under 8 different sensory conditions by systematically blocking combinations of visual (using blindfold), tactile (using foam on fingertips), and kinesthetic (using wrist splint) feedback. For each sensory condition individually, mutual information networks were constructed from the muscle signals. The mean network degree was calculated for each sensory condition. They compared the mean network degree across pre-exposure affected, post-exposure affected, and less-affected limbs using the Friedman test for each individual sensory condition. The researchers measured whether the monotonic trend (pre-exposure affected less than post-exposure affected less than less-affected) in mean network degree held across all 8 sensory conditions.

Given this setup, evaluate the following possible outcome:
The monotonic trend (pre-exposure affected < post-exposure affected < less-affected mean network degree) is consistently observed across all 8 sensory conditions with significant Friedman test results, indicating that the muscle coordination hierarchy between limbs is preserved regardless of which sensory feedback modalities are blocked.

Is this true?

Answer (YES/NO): YES